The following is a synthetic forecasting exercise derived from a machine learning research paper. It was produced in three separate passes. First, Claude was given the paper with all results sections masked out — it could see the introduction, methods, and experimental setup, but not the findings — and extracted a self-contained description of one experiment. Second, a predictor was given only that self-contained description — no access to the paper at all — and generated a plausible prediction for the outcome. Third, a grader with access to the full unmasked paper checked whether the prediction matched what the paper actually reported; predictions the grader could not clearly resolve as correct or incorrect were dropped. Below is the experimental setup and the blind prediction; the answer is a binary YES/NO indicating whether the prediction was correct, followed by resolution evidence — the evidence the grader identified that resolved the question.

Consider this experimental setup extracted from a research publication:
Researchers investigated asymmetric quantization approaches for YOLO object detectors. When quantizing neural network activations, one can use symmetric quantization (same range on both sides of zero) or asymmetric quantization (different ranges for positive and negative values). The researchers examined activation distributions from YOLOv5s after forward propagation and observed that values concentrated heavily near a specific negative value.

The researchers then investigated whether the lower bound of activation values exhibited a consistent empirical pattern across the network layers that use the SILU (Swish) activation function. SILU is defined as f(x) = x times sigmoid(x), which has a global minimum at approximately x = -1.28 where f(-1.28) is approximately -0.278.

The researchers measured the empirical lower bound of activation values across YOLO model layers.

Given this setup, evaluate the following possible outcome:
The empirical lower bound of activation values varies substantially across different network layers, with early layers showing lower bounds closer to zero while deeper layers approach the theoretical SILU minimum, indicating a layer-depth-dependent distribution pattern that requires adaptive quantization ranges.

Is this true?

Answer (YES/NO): NO